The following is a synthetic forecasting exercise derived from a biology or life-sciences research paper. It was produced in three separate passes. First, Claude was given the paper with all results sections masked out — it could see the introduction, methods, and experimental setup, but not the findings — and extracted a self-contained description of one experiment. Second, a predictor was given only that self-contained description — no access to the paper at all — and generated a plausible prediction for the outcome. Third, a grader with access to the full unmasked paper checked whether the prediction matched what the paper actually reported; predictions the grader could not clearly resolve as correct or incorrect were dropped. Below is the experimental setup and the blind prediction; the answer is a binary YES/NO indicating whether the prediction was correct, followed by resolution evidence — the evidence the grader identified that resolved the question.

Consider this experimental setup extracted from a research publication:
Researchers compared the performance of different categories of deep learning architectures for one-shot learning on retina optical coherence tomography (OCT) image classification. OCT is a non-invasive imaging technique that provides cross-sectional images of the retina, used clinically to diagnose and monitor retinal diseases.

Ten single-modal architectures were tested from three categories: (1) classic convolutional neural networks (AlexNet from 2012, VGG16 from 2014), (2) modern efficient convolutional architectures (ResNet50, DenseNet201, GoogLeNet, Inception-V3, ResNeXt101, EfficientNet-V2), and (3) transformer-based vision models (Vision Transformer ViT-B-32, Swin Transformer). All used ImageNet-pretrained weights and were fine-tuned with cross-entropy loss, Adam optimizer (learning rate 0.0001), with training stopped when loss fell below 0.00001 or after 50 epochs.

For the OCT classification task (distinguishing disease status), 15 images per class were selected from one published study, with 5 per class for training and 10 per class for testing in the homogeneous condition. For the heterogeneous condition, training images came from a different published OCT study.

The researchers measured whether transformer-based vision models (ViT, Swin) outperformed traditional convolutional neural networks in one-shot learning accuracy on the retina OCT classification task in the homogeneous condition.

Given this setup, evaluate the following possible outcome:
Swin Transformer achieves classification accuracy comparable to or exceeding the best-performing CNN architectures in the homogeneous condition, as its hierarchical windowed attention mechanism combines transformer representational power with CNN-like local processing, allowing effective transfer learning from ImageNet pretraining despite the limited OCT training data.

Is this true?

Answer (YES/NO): YES